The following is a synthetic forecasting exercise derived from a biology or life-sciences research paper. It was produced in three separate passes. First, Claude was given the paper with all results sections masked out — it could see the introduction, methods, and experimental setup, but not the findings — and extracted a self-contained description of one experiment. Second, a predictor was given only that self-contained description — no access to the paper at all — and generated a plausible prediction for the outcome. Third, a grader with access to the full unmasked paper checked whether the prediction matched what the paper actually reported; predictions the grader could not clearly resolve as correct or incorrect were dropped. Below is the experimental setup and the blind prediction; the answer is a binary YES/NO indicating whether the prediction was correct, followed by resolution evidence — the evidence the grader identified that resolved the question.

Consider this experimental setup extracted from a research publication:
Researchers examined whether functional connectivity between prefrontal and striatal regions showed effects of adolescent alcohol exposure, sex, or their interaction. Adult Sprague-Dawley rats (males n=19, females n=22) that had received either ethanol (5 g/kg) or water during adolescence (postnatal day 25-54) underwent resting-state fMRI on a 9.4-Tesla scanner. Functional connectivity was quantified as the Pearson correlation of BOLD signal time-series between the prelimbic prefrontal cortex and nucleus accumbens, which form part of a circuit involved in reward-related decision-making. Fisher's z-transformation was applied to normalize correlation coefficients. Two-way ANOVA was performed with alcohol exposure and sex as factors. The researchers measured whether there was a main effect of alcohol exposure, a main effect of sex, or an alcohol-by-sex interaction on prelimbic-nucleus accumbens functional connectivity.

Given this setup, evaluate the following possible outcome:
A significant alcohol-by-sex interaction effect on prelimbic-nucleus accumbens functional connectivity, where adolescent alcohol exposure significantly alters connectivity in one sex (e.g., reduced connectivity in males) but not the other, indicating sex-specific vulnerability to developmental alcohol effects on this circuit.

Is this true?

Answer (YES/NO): NO